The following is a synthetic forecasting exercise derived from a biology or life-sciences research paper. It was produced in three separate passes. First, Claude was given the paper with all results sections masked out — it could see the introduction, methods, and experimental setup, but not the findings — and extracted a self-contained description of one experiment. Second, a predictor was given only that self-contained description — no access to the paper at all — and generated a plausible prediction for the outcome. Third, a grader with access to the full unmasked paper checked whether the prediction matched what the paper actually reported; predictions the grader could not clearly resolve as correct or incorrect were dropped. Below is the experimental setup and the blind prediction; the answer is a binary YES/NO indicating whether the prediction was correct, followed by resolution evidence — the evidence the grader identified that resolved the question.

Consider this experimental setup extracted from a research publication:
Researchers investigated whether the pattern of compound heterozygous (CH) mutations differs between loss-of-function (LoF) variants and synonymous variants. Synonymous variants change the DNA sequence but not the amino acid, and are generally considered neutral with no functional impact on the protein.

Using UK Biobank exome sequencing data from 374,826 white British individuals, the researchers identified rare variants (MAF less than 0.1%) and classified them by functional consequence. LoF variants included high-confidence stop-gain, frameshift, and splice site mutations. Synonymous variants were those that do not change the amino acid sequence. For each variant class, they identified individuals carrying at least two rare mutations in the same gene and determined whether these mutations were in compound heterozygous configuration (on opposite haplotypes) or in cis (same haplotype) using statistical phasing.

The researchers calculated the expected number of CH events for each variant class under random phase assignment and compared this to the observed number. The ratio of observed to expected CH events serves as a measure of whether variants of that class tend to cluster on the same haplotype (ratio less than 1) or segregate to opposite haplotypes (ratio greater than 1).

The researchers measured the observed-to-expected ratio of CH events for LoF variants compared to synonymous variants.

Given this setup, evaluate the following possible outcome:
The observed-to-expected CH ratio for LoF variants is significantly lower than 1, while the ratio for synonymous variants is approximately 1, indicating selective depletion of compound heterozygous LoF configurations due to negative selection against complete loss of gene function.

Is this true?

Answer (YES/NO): YES